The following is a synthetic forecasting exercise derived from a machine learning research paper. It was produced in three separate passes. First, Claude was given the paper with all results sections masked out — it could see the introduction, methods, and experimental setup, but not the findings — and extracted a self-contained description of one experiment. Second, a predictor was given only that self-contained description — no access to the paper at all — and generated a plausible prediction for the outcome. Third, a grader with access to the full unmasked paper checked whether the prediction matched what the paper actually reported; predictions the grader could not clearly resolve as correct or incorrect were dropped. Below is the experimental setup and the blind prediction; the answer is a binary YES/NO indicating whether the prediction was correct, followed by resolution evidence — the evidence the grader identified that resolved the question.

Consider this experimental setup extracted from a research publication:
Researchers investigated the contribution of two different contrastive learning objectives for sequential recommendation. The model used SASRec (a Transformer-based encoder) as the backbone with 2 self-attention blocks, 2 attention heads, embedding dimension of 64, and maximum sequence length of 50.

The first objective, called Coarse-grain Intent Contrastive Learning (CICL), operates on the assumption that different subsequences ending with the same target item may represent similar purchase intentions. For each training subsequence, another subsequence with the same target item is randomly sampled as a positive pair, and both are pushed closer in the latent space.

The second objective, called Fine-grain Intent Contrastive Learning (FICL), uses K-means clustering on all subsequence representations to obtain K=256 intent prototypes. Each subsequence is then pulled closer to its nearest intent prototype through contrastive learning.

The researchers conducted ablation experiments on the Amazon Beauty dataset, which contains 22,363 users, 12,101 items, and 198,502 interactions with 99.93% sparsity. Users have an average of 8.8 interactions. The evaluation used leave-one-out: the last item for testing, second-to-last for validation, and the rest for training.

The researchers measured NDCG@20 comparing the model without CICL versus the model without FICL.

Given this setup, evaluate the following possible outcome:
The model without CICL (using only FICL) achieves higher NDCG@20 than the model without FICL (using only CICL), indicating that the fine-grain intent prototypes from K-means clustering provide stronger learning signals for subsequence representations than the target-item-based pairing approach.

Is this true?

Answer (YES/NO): YES